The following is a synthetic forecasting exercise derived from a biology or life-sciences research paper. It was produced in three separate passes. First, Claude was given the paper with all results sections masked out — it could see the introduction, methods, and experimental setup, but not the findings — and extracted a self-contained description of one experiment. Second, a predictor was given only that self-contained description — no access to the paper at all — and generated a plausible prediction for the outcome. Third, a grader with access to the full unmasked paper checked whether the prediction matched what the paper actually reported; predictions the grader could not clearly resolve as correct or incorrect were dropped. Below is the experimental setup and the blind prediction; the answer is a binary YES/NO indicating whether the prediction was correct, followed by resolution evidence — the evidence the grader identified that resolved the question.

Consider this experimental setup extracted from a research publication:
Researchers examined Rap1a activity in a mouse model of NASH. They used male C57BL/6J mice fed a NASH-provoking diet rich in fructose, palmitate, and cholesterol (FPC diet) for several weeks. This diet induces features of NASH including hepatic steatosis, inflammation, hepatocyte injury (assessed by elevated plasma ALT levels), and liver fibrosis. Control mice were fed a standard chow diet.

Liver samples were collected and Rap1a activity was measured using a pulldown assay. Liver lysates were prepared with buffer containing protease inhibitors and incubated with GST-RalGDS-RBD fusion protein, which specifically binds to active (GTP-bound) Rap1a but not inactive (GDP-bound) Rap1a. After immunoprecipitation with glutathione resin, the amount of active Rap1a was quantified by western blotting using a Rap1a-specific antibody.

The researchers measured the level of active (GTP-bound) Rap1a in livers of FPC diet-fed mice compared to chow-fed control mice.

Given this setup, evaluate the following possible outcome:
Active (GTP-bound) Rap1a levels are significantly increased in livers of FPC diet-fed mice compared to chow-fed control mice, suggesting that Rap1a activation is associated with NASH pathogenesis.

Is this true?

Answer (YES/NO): NO